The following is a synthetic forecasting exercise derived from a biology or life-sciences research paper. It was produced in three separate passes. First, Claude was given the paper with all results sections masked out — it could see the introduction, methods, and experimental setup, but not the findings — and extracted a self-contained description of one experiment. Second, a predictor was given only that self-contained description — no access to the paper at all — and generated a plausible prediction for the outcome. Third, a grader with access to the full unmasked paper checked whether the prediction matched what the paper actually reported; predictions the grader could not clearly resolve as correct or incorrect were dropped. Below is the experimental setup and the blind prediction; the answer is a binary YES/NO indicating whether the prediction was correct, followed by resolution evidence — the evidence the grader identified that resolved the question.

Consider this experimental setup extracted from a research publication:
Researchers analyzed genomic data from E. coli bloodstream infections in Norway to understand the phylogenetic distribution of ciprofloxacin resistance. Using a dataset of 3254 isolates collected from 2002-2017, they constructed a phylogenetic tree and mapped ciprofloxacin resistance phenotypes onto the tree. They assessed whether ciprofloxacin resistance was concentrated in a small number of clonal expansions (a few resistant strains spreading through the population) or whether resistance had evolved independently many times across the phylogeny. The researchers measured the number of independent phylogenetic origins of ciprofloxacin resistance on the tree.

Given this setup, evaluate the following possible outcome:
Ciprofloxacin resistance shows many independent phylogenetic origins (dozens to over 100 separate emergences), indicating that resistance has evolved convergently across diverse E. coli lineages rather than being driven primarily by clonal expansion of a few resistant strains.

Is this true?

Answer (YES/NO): YES